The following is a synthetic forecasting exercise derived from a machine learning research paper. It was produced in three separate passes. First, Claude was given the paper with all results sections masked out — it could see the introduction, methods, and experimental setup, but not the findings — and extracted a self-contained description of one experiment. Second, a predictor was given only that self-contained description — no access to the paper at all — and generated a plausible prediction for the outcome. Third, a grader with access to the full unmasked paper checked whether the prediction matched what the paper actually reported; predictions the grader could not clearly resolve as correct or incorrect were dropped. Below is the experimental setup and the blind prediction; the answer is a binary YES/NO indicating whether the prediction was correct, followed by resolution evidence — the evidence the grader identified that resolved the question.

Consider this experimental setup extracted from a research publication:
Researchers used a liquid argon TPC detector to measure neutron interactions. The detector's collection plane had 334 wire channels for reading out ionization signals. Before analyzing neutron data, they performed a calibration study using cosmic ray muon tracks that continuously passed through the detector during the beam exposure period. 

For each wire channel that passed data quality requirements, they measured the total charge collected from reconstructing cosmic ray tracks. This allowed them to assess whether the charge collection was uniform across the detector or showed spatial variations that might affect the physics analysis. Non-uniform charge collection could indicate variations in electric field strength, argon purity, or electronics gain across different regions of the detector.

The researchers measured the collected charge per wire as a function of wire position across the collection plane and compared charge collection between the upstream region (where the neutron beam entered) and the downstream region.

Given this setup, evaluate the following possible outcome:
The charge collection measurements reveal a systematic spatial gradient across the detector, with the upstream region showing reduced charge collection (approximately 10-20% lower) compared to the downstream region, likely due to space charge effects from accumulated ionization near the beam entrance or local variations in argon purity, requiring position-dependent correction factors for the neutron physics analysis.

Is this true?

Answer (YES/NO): NO